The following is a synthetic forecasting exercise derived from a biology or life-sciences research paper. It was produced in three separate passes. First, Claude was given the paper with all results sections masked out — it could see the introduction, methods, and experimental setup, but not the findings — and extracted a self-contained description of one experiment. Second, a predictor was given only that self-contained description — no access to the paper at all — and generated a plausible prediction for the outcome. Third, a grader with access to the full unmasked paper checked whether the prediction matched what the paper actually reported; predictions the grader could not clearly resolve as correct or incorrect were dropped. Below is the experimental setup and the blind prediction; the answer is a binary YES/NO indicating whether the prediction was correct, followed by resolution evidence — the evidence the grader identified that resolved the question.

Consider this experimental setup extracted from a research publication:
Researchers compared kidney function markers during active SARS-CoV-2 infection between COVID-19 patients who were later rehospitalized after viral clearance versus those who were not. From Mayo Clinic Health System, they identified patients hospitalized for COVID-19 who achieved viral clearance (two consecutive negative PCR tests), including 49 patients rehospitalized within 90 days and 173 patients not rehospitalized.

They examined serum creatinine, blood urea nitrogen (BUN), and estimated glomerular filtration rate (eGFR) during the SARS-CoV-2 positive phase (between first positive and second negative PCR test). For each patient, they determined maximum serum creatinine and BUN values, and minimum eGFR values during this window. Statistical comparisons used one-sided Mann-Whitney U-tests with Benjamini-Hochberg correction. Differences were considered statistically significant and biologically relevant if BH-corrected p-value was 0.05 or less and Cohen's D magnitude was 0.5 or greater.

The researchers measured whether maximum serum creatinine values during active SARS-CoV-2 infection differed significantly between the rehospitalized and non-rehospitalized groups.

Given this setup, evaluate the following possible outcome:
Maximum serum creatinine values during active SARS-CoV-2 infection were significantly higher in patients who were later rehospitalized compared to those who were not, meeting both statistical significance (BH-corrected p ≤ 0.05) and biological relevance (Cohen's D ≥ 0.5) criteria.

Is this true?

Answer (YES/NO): NO